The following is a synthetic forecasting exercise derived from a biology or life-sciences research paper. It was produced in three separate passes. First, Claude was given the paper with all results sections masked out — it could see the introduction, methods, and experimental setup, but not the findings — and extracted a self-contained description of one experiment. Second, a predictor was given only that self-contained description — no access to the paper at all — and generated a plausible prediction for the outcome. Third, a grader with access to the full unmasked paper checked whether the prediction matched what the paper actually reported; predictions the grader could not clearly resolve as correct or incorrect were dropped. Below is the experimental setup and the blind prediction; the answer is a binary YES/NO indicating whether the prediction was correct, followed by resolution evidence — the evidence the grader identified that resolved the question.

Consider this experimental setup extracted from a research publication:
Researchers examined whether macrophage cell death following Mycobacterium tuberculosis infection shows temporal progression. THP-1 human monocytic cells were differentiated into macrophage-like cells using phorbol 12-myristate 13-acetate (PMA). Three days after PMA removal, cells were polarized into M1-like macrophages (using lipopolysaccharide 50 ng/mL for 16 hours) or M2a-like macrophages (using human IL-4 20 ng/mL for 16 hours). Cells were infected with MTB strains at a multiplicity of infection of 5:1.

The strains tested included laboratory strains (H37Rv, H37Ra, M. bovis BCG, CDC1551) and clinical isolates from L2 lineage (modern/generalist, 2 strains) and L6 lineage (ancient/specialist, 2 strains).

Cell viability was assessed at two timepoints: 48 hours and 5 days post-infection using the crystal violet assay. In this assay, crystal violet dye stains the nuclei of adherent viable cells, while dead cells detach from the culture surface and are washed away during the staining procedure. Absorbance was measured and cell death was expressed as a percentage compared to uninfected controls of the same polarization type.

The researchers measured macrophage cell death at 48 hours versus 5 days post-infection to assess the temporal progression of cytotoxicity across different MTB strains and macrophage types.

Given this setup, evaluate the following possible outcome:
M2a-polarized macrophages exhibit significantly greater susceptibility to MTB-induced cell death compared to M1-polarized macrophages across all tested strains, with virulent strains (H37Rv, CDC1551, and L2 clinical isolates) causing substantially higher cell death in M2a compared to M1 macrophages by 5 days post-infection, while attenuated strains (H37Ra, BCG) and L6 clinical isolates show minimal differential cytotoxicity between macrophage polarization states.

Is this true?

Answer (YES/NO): NO